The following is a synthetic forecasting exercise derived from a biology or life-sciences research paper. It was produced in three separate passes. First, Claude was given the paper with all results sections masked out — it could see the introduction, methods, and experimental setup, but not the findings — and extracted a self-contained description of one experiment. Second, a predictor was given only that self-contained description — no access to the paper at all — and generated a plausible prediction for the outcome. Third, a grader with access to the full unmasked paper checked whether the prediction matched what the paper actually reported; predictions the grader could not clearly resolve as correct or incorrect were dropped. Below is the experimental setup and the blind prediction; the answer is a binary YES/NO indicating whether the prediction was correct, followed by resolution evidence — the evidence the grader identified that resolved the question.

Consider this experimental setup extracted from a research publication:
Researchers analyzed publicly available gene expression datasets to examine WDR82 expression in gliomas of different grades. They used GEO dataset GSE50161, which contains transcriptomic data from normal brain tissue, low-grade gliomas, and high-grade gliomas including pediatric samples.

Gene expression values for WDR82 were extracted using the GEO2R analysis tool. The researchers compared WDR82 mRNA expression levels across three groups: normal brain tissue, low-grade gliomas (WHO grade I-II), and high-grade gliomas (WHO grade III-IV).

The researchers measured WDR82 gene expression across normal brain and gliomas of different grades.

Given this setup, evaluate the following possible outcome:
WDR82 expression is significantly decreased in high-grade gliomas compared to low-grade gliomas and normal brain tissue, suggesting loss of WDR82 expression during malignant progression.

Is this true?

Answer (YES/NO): NO